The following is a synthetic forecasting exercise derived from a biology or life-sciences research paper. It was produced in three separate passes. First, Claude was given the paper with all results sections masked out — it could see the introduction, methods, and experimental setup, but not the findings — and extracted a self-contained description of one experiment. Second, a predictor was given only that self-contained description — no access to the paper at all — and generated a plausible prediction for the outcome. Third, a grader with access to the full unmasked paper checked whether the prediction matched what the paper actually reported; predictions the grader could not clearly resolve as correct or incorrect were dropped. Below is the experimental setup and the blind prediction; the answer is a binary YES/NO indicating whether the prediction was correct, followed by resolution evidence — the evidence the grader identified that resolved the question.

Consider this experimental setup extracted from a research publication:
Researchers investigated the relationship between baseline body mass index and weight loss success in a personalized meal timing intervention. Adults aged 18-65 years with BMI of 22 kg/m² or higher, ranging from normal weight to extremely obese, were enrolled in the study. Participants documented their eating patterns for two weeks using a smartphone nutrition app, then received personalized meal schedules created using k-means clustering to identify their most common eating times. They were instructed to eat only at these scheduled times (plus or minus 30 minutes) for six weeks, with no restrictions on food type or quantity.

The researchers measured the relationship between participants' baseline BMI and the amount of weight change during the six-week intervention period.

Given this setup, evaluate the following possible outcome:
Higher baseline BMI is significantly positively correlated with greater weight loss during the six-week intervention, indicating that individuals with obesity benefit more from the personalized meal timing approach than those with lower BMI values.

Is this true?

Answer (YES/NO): YES